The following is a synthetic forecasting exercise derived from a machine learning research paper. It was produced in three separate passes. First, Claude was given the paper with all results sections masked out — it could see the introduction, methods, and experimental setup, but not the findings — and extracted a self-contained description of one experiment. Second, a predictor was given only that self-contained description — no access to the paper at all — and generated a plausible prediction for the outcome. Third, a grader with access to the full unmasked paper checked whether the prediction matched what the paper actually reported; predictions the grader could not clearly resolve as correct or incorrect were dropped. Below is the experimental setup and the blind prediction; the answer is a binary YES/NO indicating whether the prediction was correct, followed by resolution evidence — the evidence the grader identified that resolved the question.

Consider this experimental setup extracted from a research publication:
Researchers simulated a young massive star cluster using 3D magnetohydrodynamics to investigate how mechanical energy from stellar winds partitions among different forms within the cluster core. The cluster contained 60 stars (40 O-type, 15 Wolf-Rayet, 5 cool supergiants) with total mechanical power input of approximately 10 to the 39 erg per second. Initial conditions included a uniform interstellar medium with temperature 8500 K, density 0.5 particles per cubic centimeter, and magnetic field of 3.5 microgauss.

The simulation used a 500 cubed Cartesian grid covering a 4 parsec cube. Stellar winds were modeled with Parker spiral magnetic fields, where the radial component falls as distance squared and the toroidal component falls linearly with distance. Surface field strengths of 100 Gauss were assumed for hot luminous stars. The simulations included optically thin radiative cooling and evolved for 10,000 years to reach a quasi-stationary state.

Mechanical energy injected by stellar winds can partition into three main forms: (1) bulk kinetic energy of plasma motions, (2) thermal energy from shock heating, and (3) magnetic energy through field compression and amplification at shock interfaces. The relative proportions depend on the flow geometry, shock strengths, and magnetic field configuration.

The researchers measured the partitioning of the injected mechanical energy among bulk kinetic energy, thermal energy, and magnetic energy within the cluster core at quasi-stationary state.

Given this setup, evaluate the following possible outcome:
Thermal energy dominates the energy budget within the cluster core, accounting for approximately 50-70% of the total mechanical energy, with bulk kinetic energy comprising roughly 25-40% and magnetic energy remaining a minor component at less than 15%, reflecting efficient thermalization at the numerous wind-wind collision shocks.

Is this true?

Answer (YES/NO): NO